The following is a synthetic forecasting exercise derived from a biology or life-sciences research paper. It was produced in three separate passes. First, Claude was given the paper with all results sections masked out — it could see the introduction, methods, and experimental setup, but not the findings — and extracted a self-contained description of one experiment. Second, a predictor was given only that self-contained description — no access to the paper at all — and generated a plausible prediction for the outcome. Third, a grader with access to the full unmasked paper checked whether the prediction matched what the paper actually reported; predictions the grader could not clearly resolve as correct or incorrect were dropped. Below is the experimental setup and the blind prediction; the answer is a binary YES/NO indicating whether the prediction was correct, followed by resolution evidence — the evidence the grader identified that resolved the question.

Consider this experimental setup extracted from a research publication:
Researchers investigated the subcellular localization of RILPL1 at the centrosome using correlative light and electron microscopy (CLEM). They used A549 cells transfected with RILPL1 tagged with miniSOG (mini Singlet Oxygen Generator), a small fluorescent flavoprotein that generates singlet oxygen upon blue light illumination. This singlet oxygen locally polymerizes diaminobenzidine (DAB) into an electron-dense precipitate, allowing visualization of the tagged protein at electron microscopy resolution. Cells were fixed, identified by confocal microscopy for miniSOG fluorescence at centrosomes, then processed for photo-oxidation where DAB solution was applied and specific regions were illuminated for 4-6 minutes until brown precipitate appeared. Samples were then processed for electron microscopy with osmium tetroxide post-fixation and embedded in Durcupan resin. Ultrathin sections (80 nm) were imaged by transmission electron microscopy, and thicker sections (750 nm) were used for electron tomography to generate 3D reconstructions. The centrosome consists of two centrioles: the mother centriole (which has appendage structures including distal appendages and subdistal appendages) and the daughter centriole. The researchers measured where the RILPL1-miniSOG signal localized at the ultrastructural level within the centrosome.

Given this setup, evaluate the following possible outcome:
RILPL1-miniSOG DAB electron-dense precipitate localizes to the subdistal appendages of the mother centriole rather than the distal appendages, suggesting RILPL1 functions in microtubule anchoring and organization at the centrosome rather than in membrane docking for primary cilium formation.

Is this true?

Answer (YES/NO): YES